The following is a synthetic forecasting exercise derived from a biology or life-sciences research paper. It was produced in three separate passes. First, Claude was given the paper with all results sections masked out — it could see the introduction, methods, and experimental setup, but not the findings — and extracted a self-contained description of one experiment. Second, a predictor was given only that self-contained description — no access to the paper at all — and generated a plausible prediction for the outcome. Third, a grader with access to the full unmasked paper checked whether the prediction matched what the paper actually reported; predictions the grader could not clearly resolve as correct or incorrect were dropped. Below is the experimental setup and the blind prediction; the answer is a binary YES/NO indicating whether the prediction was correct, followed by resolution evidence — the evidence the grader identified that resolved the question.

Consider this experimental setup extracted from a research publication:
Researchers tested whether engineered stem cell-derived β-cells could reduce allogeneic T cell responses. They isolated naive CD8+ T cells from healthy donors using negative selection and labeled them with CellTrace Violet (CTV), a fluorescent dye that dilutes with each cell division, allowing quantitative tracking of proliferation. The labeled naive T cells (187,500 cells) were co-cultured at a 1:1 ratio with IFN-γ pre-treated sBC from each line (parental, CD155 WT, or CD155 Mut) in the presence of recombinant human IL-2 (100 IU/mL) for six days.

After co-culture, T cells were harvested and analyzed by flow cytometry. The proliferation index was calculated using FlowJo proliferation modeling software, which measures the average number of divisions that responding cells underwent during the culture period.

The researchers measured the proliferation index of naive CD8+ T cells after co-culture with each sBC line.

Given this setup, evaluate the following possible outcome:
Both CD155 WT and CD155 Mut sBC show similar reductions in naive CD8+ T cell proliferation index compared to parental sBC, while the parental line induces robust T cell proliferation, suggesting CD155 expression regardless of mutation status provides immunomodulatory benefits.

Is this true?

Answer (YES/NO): NO